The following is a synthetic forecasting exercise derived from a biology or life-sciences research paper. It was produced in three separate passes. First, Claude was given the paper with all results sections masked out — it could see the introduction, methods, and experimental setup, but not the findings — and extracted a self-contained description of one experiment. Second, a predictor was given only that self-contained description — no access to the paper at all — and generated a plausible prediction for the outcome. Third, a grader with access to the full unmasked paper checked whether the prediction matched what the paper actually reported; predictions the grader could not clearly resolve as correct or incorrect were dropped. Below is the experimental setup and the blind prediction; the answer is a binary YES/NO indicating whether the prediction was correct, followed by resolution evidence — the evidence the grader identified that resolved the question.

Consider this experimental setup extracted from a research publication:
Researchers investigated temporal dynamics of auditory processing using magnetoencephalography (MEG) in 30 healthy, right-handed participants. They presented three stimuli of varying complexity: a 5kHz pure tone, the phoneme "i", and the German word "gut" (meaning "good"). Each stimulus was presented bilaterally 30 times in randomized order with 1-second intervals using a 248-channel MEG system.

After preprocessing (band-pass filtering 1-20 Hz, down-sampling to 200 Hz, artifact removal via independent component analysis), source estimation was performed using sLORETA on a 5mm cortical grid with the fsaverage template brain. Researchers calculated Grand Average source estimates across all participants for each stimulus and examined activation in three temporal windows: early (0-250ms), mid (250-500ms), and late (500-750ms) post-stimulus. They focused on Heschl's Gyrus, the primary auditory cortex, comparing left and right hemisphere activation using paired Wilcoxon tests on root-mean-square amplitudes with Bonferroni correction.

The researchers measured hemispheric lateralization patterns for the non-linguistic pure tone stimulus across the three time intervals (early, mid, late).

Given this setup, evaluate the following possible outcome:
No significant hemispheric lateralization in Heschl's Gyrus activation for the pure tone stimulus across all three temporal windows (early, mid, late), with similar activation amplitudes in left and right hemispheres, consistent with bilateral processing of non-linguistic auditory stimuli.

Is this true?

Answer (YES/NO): NO